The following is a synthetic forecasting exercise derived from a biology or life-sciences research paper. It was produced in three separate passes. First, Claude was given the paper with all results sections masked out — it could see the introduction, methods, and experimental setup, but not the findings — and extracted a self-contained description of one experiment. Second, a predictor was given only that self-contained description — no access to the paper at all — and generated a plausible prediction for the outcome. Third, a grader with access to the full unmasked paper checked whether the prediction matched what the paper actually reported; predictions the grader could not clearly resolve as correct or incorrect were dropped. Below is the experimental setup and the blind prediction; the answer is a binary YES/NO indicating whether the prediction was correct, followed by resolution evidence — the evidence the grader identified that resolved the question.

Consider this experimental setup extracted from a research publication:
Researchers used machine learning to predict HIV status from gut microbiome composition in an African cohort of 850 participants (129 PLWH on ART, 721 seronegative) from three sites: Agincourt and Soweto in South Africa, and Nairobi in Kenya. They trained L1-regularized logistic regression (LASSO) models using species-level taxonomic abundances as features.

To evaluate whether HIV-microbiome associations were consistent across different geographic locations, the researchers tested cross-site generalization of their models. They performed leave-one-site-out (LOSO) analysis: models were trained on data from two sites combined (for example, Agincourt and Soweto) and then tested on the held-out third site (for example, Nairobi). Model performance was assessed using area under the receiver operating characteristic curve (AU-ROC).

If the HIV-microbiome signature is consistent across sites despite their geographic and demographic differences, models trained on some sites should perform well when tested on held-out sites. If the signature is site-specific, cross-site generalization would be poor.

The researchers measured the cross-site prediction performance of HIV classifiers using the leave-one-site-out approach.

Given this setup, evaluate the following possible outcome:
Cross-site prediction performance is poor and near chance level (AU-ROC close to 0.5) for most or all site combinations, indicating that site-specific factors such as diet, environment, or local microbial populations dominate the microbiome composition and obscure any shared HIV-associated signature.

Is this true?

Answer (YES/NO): NO